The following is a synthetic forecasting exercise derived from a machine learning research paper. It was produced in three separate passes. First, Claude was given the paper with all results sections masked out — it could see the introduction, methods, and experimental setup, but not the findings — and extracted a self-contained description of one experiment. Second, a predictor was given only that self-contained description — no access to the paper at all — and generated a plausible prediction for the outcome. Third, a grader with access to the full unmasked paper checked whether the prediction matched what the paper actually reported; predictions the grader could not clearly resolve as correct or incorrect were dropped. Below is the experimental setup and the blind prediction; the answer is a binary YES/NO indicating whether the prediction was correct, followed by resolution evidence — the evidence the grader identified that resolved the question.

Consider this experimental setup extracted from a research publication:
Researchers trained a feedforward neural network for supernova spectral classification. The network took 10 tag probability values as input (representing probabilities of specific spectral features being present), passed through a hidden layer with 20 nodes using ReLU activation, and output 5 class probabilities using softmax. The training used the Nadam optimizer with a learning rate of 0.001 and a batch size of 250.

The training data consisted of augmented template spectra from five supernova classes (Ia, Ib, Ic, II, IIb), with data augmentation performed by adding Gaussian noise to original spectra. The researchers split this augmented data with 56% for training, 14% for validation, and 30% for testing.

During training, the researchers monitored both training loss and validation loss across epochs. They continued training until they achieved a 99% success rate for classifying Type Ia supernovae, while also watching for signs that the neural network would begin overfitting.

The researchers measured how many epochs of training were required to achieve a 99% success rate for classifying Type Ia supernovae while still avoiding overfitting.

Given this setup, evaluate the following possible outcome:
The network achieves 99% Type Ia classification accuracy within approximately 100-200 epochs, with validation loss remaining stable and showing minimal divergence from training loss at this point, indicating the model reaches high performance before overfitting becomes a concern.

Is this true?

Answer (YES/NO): NO